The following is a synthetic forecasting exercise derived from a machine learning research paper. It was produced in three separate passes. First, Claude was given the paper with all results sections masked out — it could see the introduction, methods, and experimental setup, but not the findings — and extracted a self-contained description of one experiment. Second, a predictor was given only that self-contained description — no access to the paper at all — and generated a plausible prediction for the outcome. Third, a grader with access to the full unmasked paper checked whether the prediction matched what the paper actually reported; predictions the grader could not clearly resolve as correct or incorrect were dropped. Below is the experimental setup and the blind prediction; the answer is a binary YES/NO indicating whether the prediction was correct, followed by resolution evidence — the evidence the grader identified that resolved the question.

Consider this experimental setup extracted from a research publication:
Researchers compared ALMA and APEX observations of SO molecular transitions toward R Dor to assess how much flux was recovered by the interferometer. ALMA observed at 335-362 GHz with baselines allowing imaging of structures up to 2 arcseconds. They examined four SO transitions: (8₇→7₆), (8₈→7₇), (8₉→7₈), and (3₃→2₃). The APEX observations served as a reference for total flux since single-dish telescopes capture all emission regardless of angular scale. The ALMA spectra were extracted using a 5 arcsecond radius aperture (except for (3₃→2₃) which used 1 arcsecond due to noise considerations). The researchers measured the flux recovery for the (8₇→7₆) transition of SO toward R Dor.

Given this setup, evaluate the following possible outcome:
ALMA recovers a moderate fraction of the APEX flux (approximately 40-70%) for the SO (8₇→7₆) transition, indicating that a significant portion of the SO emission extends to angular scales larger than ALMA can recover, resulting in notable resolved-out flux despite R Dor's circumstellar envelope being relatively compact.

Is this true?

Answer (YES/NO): NO